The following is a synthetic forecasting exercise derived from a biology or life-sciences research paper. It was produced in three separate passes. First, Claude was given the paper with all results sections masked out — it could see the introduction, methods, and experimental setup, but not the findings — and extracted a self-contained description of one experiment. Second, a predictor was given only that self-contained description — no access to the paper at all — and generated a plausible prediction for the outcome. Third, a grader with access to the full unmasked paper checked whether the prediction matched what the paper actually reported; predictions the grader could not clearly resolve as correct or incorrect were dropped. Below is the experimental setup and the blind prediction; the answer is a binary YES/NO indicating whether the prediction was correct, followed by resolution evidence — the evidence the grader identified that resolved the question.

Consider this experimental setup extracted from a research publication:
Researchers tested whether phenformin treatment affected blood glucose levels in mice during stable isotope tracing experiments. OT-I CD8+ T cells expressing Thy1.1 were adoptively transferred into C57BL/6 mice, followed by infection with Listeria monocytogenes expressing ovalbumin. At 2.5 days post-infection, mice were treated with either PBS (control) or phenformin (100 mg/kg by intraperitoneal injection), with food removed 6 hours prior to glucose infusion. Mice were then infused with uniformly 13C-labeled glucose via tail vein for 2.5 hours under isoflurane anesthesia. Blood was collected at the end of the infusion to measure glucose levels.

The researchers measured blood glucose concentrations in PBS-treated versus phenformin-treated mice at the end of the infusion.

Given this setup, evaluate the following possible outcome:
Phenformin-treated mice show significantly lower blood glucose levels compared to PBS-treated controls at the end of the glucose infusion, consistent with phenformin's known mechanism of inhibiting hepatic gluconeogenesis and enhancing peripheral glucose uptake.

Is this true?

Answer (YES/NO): NO